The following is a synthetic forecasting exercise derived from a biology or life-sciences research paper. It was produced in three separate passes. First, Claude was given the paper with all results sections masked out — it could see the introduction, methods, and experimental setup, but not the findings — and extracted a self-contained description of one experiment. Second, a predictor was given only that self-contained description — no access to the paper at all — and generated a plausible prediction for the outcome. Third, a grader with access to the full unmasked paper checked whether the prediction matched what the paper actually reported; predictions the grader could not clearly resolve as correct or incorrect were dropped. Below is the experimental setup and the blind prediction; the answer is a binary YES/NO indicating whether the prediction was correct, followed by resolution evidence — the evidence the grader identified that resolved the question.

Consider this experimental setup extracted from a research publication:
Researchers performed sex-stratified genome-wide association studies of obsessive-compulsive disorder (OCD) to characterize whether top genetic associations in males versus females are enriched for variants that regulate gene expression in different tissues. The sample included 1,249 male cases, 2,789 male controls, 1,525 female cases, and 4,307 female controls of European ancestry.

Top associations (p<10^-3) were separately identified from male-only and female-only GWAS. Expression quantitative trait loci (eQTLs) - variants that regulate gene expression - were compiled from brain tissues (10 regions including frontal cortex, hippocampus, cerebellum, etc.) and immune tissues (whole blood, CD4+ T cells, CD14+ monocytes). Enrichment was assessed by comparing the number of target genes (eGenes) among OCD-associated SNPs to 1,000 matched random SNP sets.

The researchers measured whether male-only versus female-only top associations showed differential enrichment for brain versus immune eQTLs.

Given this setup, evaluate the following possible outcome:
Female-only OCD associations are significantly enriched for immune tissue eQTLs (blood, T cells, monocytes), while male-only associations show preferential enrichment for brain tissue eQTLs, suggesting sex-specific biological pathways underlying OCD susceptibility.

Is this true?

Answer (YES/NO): NO